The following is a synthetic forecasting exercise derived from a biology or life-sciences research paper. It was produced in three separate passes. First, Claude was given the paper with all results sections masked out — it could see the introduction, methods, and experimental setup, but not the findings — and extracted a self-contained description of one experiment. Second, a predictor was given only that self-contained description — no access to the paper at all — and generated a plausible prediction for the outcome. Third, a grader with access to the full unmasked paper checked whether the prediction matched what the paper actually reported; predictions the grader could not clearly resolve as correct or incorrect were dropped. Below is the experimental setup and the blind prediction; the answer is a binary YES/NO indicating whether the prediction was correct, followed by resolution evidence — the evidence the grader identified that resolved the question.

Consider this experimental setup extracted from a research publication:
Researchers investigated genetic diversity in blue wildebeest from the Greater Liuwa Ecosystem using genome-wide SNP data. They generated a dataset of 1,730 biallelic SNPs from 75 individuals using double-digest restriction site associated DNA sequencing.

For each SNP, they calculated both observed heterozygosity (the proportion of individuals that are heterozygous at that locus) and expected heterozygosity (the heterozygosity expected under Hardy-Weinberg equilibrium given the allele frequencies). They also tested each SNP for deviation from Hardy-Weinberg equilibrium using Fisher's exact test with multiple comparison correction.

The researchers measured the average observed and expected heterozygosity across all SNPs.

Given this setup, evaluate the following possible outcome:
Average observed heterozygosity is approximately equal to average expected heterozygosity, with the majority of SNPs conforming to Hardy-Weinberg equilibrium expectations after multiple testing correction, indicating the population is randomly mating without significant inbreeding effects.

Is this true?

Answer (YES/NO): YES